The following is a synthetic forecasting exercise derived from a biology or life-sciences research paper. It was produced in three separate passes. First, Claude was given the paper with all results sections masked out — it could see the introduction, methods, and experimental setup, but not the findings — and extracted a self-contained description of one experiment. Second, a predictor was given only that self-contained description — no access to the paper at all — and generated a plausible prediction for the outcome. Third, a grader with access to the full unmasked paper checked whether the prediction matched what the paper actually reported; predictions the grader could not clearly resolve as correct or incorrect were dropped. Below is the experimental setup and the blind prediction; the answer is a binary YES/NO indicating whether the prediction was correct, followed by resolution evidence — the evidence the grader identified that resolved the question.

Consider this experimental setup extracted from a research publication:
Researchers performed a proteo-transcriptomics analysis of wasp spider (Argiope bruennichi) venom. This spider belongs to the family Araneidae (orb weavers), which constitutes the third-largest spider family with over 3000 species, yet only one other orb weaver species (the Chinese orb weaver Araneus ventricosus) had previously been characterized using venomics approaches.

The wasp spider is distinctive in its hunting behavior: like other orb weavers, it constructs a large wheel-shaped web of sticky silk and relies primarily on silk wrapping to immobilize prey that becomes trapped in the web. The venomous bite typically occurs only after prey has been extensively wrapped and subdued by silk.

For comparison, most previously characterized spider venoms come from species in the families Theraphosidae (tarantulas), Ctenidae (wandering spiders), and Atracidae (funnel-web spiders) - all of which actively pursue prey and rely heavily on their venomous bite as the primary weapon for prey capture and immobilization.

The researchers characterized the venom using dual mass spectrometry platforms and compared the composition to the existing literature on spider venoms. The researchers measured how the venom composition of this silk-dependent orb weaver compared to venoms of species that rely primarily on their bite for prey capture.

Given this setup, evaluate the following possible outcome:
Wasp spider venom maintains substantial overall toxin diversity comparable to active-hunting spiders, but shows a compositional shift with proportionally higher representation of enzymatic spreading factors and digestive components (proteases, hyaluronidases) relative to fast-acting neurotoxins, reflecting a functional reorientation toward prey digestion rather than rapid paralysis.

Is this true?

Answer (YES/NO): NO